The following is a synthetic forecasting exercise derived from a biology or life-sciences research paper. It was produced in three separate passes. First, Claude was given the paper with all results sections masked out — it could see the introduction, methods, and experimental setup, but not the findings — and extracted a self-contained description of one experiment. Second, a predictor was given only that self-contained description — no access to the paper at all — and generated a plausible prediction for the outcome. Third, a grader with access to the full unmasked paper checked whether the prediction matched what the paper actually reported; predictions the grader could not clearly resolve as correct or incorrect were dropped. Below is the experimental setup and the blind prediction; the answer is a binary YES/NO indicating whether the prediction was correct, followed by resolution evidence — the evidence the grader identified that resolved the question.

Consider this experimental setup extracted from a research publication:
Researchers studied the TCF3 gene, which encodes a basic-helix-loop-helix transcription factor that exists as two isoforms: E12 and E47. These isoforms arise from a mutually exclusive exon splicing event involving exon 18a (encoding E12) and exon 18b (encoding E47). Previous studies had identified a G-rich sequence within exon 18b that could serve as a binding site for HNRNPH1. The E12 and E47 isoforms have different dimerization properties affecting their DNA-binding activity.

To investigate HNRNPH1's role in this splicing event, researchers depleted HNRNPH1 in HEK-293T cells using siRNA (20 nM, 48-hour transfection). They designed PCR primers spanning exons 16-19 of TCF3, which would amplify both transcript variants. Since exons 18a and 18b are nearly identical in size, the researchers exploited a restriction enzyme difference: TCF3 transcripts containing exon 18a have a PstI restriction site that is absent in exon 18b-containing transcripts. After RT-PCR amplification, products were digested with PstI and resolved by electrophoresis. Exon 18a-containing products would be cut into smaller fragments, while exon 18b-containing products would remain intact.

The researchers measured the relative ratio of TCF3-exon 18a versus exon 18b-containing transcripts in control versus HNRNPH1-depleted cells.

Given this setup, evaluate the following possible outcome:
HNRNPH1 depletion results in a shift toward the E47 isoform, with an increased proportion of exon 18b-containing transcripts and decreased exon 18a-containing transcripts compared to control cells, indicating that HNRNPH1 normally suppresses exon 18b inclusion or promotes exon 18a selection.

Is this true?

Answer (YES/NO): YES